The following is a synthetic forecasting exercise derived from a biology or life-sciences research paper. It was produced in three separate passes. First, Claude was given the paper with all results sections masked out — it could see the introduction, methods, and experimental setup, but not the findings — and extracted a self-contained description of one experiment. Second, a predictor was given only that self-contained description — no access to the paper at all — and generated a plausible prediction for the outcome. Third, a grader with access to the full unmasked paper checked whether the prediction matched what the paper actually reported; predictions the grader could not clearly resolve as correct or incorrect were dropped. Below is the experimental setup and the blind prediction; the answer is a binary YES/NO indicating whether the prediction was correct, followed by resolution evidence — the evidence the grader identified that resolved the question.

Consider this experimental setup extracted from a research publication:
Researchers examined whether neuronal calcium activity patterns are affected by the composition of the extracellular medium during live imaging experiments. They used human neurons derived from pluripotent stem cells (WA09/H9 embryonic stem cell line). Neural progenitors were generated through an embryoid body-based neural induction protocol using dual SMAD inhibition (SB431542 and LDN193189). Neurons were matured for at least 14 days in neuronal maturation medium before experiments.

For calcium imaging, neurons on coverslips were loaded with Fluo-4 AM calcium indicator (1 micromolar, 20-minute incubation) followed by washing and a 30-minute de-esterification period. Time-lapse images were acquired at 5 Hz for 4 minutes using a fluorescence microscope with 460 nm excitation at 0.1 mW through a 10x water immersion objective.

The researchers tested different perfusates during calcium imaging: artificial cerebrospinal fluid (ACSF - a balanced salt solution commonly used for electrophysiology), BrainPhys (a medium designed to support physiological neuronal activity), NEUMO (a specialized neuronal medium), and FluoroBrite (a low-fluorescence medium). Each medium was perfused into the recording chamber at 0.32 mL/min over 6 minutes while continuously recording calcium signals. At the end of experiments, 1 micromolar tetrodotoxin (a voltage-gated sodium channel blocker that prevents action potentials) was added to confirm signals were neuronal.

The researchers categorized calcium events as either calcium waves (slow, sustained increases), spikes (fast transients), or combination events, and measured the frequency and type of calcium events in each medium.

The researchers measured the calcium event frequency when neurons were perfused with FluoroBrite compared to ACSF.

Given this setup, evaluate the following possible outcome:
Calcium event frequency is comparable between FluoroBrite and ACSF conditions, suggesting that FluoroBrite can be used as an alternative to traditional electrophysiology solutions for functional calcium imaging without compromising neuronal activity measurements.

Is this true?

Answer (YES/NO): NO